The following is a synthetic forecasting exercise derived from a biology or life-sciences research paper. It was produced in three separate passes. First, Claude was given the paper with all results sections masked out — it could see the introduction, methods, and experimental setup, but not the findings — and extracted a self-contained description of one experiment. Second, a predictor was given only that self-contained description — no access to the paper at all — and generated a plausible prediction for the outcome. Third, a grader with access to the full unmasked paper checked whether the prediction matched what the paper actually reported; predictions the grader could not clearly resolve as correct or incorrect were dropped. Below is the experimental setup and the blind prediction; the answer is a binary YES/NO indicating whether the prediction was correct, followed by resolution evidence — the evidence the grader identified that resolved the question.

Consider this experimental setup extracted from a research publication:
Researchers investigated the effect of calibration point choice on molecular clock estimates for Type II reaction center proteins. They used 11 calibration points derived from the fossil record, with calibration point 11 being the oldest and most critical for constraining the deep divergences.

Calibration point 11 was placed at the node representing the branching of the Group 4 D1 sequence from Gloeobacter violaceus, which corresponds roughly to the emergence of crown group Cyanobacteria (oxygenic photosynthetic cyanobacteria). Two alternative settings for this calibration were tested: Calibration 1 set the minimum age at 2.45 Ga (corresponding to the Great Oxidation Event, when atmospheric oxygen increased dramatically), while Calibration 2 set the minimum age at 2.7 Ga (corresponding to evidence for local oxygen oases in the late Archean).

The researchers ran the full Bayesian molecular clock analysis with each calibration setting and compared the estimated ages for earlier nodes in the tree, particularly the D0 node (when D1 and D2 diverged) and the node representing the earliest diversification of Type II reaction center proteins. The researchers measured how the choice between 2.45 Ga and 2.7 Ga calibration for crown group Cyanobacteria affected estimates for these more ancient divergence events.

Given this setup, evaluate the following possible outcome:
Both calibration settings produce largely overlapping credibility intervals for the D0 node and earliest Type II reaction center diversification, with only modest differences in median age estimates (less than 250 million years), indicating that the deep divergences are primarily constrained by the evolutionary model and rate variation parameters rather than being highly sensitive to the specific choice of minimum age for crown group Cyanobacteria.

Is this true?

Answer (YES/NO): YES